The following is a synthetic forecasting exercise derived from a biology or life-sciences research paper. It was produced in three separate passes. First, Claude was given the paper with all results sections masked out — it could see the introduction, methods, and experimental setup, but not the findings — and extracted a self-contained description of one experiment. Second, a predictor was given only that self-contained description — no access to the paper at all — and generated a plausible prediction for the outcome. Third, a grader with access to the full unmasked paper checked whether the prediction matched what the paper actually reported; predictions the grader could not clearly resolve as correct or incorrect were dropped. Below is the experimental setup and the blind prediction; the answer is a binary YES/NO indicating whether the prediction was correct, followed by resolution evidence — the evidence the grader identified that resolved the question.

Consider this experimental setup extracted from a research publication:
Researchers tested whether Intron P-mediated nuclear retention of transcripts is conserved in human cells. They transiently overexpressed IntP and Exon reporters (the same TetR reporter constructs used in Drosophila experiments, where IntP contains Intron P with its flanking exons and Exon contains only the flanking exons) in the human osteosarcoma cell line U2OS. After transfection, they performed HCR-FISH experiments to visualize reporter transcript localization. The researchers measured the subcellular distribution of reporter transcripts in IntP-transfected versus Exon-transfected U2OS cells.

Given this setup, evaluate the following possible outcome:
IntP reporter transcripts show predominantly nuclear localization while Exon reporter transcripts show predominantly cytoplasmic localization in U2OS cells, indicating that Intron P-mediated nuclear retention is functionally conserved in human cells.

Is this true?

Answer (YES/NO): YES